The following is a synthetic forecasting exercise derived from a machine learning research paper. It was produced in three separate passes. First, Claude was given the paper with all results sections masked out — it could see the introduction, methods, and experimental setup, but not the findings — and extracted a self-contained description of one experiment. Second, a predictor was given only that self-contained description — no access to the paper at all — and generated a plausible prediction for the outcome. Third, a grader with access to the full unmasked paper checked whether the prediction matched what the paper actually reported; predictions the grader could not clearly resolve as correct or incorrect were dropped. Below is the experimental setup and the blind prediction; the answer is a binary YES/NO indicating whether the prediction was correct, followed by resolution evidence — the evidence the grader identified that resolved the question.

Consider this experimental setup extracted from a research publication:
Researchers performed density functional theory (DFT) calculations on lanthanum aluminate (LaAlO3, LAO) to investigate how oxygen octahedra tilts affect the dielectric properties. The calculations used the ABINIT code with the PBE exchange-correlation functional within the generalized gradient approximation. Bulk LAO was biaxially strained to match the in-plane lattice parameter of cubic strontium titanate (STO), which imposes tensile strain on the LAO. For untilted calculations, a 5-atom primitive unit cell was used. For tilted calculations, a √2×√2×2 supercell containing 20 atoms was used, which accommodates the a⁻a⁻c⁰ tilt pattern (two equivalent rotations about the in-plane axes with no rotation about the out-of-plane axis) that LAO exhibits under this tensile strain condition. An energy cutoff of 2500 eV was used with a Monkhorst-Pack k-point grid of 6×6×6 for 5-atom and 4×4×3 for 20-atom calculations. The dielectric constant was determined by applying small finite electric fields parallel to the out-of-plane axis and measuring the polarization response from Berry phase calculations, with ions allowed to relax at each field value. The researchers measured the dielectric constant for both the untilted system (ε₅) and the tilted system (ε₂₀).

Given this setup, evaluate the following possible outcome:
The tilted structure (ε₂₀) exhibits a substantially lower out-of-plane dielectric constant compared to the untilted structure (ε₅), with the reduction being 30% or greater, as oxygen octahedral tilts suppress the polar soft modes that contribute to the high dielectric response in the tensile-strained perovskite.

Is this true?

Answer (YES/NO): YES